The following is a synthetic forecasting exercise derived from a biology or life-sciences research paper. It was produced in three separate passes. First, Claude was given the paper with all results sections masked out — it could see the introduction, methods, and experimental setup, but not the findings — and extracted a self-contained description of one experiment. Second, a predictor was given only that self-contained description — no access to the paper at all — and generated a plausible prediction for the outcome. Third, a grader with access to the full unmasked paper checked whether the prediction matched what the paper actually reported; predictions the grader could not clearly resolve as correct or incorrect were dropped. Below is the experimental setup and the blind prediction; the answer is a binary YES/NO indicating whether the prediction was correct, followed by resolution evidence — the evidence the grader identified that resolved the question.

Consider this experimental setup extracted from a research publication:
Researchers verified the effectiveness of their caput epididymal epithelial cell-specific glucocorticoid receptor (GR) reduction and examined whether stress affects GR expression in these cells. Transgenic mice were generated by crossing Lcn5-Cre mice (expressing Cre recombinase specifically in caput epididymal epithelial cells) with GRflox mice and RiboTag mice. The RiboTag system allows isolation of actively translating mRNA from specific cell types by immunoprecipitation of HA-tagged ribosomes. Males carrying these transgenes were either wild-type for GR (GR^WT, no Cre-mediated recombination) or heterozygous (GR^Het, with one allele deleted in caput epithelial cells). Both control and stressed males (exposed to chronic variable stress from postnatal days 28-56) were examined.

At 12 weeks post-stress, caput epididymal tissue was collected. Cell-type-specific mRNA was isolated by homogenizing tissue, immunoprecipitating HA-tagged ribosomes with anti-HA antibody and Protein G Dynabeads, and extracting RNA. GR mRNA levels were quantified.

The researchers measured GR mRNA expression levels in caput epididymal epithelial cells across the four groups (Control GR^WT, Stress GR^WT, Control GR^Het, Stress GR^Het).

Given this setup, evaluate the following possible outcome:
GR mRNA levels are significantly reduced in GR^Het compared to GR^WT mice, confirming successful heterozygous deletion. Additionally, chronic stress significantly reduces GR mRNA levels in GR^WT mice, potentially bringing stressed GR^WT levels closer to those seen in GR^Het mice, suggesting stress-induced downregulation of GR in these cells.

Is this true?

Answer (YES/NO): NO